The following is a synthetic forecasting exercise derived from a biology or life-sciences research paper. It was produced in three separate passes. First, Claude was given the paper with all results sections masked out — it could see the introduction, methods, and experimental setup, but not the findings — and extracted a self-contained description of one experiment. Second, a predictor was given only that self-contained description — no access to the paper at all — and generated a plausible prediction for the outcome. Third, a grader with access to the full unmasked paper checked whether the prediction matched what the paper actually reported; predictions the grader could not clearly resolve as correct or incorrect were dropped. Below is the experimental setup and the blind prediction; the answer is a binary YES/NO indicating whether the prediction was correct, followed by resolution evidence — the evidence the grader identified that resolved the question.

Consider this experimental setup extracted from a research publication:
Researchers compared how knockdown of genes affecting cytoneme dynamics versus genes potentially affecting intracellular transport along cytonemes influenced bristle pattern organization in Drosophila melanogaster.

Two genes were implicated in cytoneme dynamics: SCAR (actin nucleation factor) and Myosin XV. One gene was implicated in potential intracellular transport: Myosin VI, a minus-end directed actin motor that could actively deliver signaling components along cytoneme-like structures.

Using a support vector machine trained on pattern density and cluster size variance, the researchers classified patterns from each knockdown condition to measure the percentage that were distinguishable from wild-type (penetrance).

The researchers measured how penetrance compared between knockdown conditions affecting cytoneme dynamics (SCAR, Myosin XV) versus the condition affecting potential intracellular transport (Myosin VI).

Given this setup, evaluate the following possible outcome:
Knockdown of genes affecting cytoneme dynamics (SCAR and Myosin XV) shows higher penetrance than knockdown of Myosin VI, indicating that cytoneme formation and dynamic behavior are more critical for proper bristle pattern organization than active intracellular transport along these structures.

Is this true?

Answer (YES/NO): YES